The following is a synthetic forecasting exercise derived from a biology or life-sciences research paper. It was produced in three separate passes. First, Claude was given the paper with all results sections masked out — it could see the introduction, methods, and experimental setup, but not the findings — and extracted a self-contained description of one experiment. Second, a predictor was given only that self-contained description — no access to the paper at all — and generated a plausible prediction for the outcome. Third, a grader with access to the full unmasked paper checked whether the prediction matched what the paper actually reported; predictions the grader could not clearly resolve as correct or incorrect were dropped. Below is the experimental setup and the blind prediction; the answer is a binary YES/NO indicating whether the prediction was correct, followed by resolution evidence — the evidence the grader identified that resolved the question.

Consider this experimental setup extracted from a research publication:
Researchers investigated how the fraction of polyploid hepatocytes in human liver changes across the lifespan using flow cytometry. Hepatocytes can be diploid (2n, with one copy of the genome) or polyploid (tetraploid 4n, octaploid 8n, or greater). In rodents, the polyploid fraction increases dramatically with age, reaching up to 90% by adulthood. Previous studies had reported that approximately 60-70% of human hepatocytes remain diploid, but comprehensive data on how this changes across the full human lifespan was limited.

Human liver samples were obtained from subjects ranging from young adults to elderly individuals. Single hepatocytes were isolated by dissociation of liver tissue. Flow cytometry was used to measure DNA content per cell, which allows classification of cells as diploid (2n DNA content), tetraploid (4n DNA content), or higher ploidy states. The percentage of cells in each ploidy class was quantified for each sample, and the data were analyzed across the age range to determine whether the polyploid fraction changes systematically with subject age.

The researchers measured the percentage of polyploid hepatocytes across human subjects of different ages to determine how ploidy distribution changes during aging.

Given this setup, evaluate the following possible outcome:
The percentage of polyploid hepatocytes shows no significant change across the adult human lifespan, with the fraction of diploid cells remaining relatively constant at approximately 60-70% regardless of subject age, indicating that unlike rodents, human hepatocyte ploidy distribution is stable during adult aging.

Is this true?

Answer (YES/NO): NO